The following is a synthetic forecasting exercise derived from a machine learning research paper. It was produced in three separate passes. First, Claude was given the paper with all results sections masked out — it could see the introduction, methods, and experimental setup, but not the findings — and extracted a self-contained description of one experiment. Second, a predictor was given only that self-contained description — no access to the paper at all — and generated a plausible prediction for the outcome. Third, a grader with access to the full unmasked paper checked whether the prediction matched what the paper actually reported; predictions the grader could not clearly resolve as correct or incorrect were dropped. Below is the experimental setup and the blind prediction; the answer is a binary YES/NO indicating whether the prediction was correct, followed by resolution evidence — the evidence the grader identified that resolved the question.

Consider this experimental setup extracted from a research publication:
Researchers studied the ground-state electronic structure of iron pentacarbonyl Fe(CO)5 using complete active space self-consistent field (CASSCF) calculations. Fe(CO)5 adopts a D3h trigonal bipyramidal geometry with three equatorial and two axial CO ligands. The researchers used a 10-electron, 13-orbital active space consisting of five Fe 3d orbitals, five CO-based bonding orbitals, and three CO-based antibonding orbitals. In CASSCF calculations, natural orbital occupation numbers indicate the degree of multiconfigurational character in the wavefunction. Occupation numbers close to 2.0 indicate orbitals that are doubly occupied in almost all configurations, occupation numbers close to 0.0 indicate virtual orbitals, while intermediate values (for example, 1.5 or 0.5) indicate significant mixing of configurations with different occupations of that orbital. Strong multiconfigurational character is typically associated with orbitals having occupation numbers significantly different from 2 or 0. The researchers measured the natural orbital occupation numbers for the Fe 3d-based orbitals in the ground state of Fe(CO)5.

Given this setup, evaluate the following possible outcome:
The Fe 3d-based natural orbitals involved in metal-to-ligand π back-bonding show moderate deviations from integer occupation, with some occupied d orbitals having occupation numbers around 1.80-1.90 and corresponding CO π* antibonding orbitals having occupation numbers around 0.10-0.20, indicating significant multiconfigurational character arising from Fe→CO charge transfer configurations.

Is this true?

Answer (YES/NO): NO